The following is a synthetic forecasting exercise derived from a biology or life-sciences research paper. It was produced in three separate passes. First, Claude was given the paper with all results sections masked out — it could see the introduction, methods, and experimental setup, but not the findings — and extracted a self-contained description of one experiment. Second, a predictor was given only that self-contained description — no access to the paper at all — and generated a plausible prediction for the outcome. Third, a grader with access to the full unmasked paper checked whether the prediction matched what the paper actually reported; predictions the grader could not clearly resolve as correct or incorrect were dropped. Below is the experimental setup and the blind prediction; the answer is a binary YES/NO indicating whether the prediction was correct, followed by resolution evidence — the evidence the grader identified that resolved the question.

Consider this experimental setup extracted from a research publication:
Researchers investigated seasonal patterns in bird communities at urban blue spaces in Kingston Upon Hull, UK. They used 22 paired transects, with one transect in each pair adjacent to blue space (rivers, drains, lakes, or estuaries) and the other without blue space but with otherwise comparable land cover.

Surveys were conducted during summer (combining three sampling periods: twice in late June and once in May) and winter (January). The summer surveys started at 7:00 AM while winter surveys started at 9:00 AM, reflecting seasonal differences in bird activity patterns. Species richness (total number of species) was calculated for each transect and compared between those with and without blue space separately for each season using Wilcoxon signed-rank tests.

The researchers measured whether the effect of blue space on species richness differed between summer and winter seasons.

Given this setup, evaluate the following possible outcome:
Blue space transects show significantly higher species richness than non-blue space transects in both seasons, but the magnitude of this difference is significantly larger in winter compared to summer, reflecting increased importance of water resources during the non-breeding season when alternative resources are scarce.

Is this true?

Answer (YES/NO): NO